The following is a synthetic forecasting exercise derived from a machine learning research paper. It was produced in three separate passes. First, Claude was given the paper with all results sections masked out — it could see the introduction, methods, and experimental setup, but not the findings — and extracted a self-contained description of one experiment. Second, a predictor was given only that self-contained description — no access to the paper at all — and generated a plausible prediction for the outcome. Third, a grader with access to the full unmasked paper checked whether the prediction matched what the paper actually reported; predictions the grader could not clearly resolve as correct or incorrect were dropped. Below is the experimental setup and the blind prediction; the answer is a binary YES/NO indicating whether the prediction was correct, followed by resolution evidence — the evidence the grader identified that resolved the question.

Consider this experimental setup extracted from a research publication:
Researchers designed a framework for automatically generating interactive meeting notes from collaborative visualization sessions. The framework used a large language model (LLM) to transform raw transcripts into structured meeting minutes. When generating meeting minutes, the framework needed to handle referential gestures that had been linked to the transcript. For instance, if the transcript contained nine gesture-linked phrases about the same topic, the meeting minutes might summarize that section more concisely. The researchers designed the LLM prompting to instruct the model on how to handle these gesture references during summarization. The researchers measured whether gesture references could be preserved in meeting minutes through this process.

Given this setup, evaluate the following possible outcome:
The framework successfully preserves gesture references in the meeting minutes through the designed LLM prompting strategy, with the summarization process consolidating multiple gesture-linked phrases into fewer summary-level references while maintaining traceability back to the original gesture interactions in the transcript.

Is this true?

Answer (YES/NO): YES